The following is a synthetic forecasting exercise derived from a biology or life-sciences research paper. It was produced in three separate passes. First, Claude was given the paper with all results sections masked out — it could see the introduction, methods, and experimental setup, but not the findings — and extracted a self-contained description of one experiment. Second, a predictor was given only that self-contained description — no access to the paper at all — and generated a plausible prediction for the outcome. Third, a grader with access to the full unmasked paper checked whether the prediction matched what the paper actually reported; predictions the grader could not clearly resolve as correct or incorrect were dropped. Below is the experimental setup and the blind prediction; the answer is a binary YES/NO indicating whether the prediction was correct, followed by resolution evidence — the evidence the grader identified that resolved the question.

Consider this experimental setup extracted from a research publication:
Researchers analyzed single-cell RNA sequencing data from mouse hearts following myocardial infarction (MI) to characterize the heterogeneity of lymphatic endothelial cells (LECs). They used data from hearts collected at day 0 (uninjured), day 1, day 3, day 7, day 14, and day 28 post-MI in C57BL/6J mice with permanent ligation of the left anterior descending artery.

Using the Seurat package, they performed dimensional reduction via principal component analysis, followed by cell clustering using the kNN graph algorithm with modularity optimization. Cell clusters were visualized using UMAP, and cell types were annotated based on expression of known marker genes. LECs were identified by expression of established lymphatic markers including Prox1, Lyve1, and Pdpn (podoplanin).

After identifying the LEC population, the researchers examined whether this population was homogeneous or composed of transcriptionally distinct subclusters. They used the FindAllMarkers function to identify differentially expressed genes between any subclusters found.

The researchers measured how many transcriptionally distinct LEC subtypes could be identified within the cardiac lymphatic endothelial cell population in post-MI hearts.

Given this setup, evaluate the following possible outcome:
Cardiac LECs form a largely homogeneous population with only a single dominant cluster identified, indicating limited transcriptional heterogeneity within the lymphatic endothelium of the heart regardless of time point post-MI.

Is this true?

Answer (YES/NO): NO